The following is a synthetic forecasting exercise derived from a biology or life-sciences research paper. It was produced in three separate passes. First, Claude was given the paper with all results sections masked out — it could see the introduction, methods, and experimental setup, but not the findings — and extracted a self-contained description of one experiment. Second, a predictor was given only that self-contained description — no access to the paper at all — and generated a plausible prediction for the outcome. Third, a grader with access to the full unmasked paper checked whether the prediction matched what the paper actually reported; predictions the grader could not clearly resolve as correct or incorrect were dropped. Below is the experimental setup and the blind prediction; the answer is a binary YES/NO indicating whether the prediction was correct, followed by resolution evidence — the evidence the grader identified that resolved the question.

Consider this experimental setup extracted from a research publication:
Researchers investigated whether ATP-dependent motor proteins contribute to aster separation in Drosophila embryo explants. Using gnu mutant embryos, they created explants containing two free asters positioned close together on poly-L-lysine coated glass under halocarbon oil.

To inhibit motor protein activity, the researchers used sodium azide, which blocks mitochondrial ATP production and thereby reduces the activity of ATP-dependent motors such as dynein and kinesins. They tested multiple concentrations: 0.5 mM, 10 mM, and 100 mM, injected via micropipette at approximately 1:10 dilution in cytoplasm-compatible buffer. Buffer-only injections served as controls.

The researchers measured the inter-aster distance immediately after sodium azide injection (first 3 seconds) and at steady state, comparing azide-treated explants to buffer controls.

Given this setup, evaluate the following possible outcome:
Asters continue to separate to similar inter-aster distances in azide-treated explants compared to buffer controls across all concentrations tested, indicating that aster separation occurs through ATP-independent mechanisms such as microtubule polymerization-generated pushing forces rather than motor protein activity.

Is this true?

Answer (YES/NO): NO